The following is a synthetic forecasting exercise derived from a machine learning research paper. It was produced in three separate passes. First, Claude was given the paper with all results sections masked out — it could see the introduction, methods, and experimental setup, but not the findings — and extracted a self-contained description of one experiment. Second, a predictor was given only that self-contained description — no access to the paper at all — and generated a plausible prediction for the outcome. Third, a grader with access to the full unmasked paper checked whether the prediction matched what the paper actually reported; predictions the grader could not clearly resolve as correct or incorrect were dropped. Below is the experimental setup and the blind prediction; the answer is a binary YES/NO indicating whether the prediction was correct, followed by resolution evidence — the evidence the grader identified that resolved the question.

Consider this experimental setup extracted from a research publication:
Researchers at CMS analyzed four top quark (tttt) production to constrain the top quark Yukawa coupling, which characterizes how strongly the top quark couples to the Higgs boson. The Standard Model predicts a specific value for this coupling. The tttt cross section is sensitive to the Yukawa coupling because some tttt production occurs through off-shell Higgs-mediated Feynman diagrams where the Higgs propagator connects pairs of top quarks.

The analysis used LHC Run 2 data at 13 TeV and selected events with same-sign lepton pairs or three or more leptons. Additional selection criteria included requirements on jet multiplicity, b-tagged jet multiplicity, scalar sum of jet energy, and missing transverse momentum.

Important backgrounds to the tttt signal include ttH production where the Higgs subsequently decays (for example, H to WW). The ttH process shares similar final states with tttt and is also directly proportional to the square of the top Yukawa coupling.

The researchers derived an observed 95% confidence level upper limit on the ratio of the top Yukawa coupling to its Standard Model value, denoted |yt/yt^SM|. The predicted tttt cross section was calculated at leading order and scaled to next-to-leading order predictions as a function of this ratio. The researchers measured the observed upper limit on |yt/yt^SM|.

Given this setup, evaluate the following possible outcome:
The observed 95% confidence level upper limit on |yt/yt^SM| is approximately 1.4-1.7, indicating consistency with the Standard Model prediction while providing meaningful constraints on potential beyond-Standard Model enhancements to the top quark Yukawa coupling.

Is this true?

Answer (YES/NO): YES